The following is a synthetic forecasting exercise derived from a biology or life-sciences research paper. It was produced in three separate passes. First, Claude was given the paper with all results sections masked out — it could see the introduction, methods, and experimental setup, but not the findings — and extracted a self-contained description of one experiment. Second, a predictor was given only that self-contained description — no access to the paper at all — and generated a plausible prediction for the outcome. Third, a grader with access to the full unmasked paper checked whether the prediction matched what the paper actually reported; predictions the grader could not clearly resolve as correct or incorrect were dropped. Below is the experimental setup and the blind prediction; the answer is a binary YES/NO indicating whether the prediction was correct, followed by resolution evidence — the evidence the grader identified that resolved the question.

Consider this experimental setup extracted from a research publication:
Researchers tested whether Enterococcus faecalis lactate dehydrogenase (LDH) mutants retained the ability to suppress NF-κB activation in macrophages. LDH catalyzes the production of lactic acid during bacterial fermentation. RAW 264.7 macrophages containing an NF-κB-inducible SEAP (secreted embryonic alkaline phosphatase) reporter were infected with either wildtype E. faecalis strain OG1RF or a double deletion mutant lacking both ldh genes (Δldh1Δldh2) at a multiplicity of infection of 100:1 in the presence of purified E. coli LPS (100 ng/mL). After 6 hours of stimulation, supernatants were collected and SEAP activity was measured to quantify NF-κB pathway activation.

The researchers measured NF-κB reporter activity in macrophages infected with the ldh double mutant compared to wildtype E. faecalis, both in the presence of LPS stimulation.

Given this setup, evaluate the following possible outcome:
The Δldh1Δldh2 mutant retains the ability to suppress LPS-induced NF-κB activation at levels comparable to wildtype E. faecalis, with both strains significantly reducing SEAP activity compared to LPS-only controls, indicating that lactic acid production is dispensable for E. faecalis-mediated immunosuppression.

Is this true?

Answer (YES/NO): NO